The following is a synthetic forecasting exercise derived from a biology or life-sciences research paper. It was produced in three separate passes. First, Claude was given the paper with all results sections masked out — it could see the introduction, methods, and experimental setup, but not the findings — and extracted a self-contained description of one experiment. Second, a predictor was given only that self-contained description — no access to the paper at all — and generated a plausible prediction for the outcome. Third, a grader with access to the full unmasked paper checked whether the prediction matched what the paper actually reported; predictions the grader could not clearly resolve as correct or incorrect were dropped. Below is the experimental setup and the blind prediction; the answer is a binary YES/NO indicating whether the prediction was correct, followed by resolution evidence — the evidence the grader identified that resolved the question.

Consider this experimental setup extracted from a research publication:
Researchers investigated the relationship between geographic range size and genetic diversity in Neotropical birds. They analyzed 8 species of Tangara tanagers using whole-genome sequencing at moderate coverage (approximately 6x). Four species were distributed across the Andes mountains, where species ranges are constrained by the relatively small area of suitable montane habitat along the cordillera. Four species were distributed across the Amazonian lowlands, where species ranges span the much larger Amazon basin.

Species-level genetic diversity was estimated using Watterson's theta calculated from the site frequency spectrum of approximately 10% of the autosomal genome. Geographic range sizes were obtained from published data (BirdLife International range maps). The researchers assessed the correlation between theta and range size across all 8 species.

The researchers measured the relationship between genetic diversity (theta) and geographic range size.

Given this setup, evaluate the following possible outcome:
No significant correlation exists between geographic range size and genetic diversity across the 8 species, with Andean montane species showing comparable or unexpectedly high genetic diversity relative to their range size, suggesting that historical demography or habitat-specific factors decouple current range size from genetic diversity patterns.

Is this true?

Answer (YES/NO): NO